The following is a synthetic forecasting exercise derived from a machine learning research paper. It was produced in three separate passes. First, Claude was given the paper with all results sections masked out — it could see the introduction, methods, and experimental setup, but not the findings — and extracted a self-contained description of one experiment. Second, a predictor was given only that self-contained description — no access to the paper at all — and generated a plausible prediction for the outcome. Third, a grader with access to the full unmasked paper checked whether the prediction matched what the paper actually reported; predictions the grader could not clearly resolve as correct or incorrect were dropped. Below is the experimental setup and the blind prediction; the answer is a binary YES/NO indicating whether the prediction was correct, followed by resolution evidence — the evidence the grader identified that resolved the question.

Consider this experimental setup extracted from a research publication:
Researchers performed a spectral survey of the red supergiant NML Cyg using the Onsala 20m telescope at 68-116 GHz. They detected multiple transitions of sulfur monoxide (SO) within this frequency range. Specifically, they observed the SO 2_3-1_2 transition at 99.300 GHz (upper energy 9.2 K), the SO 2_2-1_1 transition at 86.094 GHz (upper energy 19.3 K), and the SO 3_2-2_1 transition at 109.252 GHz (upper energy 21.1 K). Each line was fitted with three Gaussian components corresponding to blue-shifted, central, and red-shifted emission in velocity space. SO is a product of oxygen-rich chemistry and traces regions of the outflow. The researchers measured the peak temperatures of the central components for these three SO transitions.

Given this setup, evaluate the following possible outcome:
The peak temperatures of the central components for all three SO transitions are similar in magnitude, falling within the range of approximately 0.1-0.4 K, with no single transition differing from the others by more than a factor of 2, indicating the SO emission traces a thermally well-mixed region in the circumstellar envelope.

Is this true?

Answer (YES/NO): NO